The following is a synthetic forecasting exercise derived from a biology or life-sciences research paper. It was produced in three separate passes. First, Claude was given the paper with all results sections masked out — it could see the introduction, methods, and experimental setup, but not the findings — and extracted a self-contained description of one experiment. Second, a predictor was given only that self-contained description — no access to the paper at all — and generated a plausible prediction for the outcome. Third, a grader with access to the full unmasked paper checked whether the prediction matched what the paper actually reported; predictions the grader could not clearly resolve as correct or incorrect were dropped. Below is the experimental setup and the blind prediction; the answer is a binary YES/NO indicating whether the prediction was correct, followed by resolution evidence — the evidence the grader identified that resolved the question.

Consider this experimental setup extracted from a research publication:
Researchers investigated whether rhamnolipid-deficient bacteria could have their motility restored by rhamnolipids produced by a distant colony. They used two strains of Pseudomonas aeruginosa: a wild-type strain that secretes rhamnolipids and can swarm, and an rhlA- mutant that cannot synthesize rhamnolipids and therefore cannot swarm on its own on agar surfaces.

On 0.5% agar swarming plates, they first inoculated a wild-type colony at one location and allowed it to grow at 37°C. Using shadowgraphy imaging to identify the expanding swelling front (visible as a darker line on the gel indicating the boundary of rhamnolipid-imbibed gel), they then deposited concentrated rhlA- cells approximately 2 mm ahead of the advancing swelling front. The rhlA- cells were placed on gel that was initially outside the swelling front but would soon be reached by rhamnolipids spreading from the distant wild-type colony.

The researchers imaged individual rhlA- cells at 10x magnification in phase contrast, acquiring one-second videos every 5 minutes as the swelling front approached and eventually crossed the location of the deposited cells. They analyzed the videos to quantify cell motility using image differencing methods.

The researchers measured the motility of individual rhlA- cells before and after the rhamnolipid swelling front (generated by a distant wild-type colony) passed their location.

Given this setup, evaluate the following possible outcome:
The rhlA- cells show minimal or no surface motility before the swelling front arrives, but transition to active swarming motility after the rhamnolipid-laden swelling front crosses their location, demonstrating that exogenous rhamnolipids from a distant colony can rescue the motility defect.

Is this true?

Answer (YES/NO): YES